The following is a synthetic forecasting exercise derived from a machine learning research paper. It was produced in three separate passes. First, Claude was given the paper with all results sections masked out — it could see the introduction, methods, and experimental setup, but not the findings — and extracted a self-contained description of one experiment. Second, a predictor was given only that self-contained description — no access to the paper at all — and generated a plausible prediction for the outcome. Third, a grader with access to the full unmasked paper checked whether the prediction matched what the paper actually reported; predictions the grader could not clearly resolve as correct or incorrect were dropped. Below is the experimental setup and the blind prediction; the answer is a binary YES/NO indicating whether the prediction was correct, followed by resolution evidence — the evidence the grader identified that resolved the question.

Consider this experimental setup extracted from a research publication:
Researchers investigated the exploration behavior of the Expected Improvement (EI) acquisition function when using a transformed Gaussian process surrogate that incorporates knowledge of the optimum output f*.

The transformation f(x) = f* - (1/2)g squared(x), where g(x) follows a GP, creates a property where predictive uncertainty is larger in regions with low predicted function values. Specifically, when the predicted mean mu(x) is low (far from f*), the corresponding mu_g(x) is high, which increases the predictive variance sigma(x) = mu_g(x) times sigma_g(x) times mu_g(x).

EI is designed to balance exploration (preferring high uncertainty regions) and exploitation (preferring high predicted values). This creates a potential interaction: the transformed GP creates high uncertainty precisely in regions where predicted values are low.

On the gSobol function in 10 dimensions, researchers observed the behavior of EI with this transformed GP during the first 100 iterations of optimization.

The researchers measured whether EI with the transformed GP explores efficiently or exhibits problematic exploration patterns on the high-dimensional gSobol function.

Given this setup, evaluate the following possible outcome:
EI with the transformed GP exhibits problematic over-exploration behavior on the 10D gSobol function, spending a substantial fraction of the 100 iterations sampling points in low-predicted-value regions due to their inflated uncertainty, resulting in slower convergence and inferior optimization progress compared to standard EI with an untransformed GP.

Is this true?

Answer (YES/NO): YES